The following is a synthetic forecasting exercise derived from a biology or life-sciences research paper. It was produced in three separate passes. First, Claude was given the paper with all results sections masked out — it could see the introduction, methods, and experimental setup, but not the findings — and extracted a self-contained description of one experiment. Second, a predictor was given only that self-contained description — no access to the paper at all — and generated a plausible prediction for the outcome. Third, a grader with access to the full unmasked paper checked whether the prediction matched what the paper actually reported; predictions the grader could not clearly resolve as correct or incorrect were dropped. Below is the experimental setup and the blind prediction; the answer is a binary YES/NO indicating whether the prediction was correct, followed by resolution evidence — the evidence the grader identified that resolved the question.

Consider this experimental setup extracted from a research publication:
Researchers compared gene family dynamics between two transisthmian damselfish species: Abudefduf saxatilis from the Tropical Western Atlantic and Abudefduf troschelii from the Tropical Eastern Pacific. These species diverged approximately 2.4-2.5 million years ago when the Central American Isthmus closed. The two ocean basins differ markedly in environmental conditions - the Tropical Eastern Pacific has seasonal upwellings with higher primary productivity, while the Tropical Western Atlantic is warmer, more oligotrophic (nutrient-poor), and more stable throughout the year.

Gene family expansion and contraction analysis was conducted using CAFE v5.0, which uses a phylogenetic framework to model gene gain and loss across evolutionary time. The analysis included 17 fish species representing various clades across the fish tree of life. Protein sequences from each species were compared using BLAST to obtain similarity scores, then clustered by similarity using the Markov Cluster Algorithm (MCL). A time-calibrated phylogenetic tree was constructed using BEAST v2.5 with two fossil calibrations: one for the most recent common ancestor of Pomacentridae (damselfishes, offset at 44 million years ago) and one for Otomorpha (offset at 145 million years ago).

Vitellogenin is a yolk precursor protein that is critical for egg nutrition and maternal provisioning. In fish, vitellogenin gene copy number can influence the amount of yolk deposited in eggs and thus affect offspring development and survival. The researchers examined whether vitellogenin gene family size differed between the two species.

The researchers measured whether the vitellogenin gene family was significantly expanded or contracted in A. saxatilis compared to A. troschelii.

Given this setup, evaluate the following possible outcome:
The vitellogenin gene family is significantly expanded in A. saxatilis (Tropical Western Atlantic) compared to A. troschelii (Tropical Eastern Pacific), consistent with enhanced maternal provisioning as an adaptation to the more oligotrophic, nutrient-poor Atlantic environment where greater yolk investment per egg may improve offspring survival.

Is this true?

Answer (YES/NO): YES